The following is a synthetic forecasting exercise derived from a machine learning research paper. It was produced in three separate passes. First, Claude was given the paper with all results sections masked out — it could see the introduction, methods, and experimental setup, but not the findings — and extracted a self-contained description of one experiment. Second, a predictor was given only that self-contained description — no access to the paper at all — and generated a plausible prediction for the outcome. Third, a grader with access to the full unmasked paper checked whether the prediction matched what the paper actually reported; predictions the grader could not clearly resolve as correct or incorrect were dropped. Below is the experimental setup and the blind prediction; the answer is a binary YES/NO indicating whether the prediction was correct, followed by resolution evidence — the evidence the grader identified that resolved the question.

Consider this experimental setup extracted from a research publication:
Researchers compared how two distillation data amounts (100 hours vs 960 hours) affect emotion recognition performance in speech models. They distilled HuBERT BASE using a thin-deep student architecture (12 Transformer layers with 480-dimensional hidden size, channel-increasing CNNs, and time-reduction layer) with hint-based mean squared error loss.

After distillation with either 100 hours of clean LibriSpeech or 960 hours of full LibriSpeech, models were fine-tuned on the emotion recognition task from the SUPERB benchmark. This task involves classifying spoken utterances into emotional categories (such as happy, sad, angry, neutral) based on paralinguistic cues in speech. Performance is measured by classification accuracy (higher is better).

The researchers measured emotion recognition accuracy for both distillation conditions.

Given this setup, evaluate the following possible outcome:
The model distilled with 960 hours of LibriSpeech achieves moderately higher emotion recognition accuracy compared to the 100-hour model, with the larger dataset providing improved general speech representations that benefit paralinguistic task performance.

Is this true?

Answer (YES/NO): NO